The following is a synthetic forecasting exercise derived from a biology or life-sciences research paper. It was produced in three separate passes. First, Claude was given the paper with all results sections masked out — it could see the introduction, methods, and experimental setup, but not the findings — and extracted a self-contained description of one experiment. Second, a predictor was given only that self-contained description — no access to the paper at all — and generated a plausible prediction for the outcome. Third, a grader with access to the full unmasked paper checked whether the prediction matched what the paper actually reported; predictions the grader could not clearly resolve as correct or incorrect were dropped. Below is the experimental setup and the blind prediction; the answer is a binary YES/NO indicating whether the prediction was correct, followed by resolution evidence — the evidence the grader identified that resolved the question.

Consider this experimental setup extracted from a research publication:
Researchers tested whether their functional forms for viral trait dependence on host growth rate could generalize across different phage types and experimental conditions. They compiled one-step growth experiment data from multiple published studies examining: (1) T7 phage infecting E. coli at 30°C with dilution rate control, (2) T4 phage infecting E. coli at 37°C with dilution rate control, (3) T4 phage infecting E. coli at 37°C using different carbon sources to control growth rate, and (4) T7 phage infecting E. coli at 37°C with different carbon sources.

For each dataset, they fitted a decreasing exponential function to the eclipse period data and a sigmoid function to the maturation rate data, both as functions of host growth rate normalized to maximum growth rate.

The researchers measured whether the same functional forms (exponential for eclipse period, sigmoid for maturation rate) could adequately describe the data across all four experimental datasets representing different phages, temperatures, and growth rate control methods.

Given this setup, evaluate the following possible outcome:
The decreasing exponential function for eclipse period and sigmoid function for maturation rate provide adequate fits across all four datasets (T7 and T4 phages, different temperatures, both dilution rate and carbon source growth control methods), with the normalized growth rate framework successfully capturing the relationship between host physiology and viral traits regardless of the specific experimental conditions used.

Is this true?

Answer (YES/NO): YES